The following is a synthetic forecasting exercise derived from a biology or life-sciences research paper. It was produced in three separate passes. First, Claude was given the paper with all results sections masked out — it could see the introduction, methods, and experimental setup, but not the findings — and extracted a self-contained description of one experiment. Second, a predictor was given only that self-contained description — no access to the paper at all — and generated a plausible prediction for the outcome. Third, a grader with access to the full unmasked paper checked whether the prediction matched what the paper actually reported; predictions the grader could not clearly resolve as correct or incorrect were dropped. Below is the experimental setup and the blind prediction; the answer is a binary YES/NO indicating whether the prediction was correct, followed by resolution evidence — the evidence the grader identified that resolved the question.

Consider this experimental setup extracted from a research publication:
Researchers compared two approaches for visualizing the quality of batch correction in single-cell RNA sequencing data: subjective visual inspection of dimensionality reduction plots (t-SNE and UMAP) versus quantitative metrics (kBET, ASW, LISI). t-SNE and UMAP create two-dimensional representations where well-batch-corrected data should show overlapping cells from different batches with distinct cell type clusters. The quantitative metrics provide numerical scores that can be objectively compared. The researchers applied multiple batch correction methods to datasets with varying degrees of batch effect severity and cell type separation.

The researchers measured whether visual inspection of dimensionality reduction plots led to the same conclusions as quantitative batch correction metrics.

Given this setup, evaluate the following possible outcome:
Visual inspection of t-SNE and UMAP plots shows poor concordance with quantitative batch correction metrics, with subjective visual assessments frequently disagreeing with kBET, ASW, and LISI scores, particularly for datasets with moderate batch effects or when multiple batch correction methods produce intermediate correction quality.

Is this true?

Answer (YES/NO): NO